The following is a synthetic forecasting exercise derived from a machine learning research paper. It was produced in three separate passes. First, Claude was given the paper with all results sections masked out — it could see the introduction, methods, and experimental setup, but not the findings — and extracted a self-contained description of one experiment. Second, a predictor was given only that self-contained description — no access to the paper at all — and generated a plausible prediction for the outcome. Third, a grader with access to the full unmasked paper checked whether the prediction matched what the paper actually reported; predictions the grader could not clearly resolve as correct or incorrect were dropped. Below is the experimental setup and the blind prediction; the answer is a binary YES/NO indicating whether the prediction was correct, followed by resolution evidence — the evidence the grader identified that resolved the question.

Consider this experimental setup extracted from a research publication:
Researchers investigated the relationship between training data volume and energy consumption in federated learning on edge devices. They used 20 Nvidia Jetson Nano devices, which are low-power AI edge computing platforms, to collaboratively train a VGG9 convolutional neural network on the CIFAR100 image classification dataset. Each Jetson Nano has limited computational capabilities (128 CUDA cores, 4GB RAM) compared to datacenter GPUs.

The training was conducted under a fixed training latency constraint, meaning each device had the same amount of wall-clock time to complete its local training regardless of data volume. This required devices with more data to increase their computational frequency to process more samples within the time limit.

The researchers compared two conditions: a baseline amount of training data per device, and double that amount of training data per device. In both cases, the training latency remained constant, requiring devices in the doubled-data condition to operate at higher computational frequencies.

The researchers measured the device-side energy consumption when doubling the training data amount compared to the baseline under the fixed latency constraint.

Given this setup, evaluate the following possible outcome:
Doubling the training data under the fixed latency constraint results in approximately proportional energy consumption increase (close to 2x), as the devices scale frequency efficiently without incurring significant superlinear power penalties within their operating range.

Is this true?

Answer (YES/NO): NO